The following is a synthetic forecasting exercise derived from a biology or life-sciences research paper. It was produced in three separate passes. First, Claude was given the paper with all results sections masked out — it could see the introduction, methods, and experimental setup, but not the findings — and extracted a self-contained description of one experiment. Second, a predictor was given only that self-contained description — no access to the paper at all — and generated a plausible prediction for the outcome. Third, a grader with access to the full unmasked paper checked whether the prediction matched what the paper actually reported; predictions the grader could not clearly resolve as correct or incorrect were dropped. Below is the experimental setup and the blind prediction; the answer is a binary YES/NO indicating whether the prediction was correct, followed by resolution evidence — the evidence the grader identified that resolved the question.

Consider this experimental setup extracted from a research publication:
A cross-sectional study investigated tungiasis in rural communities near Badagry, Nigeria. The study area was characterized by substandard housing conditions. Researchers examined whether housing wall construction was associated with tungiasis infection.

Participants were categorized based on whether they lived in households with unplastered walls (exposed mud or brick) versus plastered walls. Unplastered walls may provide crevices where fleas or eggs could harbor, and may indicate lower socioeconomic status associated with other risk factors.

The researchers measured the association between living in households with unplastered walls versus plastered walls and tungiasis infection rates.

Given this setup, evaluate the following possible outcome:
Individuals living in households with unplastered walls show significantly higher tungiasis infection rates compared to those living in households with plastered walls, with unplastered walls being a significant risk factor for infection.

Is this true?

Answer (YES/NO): NO